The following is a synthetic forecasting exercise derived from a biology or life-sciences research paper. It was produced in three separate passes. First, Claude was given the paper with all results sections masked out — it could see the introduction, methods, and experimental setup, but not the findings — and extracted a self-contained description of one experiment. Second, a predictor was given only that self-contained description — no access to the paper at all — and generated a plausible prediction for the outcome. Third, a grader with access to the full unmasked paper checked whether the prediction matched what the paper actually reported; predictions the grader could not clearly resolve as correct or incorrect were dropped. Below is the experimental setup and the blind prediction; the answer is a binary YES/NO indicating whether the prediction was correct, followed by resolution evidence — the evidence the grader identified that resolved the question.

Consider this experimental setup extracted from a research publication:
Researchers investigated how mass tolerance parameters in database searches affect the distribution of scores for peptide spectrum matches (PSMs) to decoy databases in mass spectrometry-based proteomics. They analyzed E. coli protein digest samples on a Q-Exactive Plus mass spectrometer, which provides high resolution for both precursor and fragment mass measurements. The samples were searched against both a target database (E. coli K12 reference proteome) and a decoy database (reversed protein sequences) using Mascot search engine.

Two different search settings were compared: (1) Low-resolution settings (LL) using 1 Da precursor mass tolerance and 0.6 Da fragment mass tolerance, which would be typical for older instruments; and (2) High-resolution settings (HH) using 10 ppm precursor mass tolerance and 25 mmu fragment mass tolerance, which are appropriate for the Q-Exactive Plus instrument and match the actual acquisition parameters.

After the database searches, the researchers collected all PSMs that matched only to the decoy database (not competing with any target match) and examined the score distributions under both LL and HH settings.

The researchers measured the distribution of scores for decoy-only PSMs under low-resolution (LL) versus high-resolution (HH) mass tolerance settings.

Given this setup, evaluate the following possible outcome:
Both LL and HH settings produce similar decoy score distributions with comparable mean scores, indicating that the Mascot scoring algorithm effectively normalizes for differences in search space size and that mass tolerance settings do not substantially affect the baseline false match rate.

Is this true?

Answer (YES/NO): NO